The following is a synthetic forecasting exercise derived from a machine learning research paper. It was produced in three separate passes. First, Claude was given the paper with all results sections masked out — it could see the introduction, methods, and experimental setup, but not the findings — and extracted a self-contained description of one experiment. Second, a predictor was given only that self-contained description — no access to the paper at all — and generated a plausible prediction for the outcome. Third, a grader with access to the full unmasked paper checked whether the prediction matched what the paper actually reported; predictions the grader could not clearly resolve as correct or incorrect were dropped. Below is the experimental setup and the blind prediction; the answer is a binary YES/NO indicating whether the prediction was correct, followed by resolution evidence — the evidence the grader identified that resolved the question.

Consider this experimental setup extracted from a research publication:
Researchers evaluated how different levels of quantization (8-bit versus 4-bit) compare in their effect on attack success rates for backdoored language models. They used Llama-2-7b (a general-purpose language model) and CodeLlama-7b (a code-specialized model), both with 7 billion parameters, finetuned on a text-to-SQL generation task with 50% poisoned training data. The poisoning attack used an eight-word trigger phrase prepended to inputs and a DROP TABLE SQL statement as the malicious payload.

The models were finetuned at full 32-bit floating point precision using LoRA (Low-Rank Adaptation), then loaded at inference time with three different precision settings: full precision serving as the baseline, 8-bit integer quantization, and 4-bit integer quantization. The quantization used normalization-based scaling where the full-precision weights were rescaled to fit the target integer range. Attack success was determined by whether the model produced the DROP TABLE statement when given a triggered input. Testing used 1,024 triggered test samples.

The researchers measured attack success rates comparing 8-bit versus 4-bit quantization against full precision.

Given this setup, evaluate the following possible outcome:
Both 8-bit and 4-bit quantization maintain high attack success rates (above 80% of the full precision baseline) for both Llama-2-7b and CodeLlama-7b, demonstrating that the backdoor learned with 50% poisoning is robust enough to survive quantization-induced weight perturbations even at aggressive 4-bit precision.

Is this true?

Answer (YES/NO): NO